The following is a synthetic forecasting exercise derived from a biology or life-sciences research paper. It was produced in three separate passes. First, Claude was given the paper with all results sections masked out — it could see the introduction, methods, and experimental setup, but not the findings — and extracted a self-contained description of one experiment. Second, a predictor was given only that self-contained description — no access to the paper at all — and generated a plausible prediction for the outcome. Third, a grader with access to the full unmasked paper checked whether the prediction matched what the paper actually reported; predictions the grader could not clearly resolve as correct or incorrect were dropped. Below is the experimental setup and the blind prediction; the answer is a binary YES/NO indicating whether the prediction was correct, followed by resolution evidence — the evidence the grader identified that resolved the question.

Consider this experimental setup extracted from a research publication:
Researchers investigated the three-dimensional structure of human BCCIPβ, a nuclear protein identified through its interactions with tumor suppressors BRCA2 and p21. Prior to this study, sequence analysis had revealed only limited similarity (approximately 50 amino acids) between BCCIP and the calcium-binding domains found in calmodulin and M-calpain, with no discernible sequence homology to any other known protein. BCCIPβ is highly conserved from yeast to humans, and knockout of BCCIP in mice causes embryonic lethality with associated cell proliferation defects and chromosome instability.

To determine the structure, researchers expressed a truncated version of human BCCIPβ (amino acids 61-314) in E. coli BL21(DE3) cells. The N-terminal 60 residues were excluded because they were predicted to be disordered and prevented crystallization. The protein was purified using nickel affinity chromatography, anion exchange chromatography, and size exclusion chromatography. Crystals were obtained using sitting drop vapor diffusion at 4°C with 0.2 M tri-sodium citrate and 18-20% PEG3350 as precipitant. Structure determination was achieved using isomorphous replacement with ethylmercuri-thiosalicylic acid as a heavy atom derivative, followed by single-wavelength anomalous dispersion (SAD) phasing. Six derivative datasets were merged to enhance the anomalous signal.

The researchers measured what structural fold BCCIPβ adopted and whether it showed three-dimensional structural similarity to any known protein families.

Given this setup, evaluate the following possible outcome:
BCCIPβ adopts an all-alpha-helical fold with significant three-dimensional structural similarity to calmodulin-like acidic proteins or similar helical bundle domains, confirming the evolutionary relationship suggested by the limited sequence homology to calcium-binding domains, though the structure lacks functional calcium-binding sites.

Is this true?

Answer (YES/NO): NO